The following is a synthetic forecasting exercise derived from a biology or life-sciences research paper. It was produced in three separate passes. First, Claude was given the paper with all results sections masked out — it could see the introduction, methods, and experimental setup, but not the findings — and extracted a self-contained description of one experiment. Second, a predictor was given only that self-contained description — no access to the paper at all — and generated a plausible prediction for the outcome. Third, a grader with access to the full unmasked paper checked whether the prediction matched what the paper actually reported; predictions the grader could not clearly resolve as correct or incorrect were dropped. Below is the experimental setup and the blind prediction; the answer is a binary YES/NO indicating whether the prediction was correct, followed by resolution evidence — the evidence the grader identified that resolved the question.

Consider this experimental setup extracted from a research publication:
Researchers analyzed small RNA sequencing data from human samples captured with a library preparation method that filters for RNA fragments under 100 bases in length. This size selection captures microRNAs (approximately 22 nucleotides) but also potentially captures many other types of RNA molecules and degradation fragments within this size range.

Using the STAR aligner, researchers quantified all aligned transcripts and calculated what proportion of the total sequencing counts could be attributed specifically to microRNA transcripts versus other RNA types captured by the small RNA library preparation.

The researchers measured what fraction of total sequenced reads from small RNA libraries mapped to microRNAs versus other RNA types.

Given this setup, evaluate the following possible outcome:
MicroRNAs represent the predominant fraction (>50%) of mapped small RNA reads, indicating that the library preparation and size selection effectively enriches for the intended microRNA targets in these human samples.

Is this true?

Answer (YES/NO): NO